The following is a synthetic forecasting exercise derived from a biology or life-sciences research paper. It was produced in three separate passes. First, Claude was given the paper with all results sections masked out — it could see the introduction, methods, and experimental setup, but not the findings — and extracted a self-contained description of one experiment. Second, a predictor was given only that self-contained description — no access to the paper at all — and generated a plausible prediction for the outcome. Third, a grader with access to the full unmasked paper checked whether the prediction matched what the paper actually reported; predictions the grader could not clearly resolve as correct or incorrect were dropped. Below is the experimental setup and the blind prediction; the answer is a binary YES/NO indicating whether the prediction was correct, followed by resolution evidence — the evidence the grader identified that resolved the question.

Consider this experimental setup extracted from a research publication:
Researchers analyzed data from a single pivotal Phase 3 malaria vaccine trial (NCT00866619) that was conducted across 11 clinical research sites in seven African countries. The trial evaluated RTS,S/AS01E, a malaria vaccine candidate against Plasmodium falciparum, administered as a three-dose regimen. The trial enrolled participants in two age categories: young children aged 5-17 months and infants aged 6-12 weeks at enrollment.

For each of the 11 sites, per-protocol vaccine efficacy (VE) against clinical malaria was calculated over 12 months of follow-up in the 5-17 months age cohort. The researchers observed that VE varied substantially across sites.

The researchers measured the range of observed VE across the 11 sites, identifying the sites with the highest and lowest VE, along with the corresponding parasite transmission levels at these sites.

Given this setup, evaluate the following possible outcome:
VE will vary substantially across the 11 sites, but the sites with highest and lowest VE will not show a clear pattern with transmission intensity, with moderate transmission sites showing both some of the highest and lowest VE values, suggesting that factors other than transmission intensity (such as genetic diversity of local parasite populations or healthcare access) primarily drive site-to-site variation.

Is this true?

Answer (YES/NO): NO